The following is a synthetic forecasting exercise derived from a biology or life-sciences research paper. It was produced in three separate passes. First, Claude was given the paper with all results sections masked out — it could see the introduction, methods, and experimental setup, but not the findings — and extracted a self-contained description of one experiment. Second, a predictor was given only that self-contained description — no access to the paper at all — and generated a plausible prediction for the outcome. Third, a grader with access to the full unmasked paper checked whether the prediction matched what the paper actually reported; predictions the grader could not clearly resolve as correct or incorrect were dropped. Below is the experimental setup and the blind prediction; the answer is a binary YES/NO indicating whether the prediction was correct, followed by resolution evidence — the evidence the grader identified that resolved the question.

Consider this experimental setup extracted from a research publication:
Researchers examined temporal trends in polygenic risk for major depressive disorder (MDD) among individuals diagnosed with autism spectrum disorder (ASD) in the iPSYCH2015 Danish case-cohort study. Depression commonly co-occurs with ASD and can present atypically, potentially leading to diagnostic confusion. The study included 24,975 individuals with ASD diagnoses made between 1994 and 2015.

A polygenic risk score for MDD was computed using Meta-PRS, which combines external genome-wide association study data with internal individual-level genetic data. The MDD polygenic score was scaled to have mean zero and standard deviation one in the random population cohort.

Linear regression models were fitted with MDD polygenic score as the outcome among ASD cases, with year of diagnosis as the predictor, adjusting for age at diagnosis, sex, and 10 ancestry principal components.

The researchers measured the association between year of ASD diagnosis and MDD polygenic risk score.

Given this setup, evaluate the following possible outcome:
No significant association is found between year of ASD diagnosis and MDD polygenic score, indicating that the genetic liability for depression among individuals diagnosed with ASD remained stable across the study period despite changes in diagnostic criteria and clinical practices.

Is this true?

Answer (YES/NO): YES